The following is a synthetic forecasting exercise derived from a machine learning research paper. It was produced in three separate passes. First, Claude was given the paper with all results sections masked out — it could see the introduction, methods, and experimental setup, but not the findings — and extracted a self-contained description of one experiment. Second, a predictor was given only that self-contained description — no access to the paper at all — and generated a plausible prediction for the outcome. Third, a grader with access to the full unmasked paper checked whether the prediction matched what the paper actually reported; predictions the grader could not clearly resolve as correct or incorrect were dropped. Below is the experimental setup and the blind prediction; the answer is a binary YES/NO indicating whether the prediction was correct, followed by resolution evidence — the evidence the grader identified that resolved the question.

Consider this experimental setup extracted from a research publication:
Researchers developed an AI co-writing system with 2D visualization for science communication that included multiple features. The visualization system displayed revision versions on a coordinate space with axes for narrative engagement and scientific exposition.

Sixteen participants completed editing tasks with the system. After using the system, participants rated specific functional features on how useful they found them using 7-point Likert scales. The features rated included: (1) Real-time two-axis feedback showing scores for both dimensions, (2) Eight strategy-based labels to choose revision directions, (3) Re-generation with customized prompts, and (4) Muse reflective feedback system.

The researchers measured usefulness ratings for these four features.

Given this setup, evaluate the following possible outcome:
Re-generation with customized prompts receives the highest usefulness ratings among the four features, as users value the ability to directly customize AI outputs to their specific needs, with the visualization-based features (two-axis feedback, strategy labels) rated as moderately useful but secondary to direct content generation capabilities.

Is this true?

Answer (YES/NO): NO